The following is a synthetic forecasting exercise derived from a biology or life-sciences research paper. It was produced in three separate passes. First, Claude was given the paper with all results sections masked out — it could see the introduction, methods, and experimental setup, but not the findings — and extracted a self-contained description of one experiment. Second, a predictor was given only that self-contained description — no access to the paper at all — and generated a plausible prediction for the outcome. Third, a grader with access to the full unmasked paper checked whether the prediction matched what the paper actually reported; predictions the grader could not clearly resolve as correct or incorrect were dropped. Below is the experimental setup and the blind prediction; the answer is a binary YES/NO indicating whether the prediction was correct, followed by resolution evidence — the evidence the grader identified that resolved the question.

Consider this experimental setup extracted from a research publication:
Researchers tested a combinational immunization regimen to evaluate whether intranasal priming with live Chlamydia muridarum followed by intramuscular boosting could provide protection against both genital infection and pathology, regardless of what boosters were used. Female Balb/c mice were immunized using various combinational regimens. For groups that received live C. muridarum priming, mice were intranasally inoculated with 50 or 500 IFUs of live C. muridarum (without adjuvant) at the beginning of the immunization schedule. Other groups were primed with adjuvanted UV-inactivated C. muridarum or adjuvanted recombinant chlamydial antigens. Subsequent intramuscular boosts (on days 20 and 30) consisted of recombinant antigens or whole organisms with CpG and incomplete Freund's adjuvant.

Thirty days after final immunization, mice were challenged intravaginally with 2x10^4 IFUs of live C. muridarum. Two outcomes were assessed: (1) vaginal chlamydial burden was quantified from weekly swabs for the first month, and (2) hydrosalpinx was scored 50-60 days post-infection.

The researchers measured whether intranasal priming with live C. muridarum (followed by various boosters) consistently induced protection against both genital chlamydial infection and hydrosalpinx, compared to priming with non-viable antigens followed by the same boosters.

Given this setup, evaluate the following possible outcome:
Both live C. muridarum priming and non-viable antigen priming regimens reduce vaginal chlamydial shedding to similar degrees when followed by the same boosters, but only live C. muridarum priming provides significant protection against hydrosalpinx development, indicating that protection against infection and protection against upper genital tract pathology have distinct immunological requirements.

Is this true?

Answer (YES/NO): NO